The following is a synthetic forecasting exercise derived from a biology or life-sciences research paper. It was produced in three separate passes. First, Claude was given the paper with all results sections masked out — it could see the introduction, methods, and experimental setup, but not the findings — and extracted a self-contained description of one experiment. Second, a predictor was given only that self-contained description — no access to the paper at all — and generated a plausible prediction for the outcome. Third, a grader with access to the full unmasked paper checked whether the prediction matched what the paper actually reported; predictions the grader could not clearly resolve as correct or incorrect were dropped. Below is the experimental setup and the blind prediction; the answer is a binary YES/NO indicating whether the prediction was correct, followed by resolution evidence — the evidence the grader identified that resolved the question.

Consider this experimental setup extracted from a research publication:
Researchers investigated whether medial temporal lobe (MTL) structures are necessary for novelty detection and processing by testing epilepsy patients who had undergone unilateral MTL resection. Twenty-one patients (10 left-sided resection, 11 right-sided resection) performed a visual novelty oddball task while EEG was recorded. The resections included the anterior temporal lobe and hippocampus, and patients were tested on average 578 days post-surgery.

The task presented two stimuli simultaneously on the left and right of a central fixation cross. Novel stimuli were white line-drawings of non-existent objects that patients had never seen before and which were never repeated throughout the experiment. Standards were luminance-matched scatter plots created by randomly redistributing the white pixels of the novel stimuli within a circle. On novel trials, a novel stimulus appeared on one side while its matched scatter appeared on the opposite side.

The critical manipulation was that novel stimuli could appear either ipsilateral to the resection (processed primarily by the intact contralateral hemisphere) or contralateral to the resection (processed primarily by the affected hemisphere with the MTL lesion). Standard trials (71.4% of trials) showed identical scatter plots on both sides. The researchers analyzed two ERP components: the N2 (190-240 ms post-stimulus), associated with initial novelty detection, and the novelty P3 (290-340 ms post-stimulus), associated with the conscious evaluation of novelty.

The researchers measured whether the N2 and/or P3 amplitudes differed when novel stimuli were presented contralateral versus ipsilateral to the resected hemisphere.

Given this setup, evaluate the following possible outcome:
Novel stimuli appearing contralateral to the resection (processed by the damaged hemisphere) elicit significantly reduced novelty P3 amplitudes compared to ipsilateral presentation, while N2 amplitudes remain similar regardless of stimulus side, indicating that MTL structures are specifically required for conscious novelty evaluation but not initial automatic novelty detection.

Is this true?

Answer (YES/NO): YES